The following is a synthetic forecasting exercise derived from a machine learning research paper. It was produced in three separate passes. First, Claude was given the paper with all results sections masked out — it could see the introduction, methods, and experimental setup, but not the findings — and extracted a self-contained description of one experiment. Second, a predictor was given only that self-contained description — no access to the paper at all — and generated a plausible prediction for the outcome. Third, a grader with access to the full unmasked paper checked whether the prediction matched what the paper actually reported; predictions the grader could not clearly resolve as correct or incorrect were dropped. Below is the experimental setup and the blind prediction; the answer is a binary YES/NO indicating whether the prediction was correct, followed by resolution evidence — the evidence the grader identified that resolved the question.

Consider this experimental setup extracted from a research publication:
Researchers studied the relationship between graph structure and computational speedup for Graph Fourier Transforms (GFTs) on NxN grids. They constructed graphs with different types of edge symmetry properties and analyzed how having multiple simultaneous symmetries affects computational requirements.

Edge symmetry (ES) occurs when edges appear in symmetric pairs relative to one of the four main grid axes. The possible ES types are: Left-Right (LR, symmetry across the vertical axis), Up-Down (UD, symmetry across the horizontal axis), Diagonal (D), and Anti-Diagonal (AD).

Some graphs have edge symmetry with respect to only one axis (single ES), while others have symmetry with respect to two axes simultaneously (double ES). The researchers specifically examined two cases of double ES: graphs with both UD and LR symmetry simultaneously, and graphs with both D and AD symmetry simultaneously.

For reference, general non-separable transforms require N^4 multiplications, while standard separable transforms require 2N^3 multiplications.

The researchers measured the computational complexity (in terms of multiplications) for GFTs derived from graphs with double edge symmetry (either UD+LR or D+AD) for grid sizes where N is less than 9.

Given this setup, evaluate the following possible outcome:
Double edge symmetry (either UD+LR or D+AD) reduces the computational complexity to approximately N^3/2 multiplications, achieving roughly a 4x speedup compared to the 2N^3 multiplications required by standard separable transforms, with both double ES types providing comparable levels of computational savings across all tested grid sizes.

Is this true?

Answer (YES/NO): NO